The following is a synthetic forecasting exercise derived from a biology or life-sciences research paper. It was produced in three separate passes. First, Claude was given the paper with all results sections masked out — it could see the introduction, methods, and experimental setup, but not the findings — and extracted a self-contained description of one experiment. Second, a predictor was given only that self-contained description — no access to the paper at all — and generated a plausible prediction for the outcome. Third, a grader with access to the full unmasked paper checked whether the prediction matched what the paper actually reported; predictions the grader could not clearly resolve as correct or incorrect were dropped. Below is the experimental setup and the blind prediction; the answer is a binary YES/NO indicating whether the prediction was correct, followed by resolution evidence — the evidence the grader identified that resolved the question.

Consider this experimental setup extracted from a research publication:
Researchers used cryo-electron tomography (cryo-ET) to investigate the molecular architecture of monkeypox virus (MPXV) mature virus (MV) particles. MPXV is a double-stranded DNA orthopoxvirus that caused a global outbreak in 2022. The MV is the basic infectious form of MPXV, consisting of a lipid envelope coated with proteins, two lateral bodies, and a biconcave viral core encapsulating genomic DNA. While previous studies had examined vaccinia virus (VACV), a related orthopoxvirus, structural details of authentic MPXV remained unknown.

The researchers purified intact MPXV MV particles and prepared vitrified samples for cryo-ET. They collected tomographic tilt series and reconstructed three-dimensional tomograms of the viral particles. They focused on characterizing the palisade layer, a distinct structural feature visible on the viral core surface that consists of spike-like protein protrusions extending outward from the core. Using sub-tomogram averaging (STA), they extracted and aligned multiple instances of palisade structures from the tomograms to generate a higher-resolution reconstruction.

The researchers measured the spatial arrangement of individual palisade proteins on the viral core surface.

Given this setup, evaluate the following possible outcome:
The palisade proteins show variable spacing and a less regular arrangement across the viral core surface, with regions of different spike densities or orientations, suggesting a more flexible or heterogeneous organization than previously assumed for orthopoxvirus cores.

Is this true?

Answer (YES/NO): NO